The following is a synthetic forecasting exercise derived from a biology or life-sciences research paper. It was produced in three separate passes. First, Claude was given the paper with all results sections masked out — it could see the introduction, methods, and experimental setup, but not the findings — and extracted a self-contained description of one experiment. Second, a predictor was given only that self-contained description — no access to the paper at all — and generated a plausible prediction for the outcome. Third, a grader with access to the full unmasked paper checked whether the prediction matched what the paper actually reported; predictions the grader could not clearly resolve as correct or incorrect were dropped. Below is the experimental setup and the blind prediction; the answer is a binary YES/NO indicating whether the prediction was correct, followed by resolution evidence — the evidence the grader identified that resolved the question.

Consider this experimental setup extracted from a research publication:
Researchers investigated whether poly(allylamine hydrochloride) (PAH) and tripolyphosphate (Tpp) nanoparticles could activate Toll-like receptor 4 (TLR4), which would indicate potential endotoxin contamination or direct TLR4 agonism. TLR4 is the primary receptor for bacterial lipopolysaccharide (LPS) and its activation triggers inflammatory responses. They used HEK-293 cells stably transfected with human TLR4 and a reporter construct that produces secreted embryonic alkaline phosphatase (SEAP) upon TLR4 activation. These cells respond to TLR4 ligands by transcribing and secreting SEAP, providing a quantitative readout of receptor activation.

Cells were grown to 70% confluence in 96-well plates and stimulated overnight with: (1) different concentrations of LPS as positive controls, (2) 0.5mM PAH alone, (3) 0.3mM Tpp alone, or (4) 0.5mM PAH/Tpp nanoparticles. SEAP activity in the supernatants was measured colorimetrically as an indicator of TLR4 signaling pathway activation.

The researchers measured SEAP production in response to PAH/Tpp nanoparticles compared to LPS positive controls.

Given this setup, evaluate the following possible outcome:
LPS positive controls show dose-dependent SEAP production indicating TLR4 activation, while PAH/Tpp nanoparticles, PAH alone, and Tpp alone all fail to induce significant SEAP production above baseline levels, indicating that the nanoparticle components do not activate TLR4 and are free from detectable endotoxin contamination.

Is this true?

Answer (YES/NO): YES